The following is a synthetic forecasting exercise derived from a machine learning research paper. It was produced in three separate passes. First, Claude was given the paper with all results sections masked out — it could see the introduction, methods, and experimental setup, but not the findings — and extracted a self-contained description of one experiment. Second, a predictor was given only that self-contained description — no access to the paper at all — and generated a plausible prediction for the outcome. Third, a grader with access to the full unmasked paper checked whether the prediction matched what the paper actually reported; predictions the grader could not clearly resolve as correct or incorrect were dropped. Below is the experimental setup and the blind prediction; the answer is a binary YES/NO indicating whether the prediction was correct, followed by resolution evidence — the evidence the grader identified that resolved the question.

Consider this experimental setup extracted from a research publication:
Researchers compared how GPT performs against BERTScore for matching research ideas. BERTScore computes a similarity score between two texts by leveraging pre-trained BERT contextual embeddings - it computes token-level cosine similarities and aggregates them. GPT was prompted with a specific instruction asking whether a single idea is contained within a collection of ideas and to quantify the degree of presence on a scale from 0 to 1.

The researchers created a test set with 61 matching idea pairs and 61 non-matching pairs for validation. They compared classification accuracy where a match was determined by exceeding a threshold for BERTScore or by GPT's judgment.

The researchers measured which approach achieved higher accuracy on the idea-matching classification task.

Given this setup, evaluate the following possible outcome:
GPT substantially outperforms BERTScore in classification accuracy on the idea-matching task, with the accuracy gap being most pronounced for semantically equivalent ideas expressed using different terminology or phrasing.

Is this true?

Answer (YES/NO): NO